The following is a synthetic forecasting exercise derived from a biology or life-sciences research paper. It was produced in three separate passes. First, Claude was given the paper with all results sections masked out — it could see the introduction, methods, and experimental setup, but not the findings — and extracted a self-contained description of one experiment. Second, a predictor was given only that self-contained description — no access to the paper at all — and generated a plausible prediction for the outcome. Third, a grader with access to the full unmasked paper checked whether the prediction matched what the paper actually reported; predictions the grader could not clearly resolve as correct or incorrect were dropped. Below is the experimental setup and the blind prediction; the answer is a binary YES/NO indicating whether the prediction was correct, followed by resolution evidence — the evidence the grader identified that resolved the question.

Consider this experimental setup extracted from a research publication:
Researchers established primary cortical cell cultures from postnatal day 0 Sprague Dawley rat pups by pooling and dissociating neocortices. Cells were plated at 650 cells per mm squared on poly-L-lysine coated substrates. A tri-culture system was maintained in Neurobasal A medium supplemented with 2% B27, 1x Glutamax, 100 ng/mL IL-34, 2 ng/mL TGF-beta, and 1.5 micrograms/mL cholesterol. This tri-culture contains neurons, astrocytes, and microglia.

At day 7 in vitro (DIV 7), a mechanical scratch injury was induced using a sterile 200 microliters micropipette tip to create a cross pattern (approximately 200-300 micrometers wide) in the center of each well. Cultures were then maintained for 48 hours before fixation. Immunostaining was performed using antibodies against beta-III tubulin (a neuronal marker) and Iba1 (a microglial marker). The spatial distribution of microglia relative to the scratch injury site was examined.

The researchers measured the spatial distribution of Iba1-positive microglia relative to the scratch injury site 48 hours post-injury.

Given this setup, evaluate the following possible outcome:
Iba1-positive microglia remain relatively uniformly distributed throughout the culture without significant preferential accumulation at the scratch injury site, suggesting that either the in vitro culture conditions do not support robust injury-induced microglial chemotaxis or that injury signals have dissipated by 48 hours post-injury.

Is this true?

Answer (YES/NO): NO